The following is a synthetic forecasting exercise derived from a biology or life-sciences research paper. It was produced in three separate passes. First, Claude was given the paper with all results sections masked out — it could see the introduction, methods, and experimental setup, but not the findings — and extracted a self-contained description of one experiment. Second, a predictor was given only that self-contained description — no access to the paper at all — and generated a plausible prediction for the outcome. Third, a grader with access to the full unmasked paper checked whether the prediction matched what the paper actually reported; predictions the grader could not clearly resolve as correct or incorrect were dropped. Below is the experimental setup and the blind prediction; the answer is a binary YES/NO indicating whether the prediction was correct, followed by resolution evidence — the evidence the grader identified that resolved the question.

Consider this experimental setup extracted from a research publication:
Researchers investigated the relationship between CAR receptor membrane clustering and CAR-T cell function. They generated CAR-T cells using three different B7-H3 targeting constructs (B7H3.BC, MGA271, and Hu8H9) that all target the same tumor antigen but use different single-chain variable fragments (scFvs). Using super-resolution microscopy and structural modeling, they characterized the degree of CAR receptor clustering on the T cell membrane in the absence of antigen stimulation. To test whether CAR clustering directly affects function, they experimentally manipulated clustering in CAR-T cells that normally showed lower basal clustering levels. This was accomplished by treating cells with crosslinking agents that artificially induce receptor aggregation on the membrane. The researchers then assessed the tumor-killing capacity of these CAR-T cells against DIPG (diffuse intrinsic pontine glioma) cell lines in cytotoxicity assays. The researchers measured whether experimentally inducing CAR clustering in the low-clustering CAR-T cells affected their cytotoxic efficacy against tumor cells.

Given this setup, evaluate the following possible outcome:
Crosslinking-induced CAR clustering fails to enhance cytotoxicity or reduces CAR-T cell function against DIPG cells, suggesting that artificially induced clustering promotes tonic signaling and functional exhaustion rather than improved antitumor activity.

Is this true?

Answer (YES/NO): YES